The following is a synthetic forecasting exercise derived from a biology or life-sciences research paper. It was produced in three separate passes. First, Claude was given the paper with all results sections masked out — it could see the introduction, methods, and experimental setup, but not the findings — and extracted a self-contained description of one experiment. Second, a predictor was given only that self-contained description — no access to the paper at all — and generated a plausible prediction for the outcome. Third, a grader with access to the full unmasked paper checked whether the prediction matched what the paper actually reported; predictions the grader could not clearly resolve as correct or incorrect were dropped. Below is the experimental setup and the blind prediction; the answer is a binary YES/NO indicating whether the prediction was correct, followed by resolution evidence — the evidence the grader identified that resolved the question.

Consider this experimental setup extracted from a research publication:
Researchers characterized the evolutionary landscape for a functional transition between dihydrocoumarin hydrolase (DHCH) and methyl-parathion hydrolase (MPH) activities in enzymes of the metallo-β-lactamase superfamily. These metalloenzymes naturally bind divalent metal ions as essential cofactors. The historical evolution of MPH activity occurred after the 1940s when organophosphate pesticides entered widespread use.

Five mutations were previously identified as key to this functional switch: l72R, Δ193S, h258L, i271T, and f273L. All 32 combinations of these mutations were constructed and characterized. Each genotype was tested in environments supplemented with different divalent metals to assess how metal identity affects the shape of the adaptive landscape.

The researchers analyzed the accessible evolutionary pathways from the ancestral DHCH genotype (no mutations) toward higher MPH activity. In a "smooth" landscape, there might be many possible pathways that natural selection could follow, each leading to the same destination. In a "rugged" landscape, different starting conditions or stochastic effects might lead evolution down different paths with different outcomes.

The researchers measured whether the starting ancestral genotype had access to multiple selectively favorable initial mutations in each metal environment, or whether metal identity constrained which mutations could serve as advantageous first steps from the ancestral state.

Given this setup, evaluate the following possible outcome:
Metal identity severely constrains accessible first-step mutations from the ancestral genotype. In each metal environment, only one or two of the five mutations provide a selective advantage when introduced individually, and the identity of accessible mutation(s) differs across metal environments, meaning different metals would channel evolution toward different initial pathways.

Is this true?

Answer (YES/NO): NO